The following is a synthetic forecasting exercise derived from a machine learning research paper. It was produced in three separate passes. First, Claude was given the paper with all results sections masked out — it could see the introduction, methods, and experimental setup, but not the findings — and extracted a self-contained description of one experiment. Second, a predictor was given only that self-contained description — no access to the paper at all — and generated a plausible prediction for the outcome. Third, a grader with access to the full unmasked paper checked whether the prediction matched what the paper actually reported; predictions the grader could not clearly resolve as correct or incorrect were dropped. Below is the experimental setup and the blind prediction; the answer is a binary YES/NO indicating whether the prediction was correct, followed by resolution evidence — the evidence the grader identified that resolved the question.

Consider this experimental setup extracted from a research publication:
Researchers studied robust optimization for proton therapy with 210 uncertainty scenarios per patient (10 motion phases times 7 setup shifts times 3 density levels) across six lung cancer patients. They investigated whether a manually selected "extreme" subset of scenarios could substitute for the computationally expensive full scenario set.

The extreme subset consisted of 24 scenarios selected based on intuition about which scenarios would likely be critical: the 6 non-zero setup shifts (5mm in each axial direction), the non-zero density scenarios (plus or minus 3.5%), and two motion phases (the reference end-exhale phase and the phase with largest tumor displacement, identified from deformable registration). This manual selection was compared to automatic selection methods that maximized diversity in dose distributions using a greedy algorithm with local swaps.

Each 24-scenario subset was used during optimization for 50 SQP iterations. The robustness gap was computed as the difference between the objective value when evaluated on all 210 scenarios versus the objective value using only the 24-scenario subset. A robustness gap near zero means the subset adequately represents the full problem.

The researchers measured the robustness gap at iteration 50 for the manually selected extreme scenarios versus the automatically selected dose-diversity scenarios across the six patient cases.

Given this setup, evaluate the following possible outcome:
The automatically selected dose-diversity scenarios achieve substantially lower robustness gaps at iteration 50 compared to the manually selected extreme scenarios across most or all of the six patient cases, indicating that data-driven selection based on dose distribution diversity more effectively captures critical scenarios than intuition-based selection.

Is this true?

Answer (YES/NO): NO